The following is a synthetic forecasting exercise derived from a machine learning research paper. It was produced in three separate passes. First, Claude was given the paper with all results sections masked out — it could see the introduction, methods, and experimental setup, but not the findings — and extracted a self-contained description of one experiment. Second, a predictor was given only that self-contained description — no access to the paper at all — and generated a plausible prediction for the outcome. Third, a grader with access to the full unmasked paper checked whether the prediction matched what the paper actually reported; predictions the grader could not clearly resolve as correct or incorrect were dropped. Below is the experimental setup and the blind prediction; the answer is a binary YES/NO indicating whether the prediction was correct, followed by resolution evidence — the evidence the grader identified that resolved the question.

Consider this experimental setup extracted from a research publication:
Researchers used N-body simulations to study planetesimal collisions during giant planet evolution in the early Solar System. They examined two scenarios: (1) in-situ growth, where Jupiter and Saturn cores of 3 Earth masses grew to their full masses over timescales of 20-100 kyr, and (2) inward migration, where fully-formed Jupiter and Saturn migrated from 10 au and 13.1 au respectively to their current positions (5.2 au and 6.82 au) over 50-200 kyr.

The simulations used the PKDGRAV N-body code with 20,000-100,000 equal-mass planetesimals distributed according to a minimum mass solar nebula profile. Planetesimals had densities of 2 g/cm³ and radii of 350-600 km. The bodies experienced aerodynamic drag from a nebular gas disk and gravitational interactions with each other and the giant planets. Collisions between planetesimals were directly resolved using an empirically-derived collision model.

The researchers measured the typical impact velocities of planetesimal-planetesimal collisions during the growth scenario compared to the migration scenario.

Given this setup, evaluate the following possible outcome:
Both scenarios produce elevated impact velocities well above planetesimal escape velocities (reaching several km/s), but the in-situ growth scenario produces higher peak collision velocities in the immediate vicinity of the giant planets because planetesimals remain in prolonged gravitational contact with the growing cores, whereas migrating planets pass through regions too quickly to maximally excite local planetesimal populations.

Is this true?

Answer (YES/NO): NO